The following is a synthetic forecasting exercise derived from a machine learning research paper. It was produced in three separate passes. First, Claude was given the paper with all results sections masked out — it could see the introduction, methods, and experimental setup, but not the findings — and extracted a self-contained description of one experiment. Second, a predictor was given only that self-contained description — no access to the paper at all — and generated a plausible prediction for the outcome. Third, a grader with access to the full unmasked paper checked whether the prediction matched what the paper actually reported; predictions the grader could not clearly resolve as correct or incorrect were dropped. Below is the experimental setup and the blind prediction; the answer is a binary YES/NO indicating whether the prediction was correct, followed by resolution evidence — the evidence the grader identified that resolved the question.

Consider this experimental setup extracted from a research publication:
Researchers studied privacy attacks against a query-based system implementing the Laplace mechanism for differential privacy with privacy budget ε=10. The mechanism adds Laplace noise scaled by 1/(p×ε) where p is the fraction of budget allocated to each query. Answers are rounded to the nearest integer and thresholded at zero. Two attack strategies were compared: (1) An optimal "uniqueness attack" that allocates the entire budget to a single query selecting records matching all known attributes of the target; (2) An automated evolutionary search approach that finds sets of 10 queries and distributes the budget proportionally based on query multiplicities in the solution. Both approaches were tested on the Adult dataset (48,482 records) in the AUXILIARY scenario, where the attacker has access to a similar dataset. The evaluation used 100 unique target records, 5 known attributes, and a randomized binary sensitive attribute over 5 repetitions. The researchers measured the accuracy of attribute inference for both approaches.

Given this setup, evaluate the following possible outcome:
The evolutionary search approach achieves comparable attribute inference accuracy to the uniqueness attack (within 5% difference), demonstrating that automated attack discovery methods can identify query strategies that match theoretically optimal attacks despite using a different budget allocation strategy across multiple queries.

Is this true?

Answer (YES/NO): YES